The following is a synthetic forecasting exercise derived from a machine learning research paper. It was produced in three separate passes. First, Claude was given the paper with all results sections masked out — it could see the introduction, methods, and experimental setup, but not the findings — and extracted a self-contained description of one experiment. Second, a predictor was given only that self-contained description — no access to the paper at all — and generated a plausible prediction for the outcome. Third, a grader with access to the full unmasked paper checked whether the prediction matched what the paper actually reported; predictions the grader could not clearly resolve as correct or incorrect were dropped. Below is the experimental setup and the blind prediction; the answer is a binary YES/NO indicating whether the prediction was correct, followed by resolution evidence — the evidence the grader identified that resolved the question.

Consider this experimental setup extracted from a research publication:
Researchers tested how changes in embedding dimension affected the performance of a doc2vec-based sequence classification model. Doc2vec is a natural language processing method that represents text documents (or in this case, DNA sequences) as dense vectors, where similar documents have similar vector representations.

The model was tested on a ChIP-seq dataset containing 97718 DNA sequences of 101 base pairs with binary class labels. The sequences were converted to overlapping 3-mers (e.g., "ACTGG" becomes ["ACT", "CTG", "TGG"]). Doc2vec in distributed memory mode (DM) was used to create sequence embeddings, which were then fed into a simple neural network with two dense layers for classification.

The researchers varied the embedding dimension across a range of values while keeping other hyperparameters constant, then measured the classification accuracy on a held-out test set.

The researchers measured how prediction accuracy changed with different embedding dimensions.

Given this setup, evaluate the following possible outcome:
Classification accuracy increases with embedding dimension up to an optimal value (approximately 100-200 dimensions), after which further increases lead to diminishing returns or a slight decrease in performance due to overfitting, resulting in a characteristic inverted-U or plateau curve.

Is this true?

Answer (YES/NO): NO